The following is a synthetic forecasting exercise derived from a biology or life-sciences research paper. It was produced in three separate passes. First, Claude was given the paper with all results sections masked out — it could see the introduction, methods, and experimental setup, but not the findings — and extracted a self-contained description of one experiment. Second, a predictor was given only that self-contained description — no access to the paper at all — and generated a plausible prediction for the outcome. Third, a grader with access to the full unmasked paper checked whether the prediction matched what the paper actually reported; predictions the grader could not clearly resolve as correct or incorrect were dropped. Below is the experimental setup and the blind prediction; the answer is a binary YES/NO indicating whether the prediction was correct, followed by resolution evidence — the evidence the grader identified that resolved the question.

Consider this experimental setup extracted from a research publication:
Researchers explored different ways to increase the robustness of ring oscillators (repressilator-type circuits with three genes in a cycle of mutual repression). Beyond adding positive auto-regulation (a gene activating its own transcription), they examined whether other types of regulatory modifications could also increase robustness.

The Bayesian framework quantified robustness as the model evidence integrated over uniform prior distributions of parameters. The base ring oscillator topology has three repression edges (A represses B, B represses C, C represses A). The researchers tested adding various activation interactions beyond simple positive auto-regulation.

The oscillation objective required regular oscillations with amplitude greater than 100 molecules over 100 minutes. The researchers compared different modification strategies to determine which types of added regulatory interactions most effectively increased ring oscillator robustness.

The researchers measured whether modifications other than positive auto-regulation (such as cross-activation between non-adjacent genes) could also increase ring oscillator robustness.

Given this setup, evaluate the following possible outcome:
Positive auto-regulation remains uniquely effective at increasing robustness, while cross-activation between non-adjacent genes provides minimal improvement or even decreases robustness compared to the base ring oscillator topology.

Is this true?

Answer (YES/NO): NO